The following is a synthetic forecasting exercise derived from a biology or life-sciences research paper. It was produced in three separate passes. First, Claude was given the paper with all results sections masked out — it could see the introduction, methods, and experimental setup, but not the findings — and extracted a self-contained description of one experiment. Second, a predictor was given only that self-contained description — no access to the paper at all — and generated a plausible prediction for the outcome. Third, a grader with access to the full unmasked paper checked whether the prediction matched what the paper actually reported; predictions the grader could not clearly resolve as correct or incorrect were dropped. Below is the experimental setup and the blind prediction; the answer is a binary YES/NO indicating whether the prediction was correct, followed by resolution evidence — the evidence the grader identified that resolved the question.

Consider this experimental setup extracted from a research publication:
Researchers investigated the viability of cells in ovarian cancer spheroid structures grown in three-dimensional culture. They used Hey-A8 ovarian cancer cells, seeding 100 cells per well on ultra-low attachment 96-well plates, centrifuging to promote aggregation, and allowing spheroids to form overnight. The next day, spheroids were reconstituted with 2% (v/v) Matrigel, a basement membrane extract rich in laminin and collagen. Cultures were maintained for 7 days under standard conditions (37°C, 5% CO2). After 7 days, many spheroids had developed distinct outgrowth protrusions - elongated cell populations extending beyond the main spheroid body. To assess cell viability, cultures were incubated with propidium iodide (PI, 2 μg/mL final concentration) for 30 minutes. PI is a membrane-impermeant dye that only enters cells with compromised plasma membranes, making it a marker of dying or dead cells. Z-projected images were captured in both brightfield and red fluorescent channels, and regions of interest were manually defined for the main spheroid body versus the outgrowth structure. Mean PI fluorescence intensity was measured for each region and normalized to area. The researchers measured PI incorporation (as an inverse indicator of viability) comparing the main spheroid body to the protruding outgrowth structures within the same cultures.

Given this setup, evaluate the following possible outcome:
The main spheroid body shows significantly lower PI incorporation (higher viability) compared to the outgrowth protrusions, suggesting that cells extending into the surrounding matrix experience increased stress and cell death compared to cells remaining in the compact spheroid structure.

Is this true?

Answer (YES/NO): NO